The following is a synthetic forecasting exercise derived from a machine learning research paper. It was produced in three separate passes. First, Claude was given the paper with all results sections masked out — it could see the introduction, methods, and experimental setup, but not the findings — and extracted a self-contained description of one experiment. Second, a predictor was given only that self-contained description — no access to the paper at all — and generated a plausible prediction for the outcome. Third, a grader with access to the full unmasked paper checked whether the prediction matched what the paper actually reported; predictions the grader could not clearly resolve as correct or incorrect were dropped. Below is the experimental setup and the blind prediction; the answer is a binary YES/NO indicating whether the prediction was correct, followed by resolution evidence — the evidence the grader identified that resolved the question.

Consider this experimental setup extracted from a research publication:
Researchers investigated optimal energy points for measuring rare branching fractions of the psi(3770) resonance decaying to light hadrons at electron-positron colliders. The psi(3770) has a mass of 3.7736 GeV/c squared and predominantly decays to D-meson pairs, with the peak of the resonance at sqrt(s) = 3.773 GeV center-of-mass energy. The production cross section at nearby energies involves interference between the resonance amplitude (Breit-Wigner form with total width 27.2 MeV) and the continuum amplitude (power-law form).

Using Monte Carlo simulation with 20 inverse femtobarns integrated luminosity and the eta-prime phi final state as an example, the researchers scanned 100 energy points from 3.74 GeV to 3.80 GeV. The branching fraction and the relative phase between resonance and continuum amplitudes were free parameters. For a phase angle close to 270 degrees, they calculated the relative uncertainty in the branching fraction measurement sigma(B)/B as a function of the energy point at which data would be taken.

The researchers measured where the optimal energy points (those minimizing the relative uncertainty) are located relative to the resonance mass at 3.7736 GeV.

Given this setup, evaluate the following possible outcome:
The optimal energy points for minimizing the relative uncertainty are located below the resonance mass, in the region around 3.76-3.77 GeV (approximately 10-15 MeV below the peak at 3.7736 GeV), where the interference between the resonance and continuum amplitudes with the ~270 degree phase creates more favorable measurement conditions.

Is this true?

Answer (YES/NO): NO